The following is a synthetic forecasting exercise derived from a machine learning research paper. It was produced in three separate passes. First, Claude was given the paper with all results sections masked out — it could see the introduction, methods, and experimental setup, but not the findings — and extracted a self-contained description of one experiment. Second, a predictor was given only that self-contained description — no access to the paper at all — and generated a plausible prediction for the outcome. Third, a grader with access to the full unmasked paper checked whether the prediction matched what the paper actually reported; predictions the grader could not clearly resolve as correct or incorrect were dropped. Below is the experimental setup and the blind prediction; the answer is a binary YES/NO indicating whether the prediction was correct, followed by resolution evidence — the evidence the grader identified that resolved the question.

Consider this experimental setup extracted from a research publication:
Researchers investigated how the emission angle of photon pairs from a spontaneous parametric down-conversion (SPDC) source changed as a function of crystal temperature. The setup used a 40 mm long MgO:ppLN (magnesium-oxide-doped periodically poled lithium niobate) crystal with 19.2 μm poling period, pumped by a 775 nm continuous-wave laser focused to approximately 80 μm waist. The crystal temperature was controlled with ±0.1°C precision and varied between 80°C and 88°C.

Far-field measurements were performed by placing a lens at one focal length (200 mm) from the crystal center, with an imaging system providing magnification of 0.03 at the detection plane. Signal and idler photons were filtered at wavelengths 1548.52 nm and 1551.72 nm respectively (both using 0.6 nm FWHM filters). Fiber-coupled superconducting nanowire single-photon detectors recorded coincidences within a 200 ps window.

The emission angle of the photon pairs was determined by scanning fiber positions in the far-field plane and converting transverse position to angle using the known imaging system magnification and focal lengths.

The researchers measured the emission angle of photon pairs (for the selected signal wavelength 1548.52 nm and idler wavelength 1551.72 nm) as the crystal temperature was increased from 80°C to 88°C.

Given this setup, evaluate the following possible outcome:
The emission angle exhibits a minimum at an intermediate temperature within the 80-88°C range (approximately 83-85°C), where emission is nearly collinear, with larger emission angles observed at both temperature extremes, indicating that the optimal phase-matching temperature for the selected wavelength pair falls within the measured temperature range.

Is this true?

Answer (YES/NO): YES